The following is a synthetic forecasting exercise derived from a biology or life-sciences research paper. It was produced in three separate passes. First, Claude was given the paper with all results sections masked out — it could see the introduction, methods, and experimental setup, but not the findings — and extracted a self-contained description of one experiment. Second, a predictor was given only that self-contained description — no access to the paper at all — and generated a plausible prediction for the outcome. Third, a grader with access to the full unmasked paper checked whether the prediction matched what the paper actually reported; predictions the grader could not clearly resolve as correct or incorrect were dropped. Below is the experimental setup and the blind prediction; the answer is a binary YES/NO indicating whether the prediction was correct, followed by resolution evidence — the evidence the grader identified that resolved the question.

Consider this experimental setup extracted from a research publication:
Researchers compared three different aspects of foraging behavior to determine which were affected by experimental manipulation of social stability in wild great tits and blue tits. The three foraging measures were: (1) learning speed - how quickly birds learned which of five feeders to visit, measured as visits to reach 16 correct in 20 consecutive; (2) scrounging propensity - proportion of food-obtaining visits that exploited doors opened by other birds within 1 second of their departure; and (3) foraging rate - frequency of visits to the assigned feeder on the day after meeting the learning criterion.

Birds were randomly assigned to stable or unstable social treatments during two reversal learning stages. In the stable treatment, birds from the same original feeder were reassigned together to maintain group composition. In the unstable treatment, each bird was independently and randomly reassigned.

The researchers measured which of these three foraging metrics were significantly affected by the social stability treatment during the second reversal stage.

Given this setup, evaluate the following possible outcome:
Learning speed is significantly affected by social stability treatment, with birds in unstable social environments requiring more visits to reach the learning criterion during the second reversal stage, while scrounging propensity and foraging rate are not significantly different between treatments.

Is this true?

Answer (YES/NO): NO